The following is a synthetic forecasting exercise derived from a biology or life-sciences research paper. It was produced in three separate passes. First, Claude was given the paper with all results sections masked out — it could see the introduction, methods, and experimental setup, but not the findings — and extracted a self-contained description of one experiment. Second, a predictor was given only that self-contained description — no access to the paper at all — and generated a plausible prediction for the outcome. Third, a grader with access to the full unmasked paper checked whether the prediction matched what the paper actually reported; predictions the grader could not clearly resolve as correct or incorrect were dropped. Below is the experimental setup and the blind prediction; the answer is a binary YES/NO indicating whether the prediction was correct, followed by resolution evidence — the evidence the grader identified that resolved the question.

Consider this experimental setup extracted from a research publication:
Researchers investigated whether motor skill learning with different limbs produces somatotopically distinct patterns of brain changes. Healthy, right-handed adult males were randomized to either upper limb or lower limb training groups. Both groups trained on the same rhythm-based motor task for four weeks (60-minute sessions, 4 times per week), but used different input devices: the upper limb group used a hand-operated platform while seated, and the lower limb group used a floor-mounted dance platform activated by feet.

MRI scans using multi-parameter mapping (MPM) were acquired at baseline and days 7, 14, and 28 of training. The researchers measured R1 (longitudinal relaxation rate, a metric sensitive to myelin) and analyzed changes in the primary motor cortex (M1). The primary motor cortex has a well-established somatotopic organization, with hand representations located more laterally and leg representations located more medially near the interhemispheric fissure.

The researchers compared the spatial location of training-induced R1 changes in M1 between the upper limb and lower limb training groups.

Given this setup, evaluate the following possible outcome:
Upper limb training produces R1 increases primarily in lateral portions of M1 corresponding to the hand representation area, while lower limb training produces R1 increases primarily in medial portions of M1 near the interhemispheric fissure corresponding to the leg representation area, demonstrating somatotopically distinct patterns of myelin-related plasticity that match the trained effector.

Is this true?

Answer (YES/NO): NO